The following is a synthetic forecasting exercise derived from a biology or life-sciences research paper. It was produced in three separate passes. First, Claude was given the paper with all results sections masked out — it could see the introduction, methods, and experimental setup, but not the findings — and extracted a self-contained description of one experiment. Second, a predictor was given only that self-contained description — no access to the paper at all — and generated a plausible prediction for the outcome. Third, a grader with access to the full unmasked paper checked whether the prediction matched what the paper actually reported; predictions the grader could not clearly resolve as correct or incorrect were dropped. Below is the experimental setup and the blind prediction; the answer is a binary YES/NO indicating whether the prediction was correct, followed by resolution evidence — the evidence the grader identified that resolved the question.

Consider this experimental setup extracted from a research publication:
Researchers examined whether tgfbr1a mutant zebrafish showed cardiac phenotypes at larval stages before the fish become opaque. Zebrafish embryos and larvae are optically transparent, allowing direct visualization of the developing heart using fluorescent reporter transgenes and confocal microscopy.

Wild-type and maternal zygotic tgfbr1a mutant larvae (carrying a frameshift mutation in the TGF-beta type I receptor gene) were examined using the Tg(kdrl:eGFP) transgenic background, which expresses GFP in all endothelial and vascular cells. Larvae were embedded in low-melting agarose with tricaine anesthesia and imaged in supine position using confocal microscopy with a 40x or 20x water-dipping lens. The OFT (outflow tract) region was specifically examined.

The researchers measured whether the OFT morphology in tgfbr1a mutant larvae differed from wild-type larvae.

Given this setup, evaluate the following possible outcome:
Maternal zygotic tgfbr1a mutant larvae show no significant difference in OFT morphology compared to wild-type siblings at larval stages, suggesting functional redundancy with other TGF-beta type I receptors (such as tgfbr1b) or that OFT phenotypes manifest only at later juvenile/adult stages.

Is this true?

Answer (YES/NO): YES